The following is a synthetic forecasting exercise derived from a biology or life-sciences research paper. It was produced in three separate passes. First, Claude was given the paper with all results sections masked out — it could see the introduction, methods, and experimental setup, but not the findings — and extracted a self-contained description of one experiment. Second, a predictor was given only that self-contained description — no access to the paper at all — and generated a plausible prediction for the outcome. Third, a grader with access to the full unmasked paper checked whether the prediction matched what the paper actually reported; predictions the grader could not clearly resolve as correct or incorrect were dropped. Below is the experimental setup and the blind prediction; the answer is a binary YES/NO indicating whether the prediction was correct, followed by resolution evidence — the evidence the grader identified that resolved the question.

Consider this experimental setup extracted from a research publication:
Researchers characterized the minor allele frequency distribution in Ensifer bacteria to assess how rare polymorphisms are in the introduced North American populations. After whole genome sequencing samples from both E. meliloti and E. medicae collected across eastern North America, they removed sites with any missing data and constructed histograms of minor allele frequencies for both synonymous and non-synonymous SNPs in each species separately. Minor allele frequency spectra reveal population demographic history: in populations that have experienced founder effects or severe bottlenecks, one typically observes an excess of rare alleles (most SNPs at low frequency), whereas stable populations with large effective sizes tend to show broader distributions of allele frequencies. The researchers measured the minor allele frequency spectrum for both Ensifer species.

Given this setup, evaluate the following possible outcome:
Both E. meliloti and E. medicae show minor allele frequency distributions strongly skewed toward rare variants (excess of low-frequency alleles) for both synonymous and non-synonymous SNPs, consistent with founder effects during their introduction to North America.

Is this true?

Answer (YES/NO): YES